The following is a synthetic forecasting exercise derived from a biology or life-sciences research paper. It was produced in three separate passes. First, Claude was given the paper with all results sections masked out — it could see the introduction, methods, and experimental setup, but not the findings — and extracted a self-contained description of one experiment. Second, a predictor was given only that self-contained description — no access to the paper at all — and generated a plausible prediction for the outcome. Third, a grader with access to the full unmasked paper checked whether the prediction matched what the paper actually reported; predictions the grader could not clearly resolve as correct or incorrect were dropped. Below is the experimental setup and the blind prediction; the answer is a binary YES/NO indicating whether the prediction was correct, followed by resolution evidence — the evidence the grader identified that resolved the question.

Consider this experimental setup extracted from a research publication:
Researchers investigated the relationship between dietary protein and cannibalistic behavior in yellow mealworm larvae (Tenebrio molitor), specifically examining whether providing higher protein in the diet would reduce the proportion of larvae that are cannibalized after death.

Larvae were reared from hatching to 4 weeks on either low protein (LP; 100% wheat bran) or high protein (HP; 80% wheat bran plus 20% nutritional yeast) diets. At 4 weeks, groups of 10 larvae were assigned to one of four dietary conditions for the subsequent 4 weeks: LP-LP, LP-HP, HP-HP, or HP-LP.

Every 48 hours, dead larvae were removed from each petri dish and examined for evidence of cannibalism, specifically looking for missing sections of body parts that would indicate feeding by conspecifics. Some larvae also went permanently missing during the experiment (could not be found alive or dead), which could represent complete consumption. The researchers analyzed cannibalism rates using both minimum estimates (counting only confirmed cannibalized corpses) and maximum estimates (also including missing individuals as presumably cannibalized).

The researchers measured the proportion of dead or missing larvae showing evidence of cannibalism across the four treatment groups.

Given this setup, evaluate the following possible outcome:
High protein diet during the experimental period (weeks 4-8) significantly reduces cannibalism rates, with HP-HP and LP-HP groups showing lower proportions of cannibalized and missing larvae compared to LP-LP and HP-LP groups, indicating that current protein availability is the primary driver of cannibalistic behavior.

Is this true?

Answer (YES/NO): NO